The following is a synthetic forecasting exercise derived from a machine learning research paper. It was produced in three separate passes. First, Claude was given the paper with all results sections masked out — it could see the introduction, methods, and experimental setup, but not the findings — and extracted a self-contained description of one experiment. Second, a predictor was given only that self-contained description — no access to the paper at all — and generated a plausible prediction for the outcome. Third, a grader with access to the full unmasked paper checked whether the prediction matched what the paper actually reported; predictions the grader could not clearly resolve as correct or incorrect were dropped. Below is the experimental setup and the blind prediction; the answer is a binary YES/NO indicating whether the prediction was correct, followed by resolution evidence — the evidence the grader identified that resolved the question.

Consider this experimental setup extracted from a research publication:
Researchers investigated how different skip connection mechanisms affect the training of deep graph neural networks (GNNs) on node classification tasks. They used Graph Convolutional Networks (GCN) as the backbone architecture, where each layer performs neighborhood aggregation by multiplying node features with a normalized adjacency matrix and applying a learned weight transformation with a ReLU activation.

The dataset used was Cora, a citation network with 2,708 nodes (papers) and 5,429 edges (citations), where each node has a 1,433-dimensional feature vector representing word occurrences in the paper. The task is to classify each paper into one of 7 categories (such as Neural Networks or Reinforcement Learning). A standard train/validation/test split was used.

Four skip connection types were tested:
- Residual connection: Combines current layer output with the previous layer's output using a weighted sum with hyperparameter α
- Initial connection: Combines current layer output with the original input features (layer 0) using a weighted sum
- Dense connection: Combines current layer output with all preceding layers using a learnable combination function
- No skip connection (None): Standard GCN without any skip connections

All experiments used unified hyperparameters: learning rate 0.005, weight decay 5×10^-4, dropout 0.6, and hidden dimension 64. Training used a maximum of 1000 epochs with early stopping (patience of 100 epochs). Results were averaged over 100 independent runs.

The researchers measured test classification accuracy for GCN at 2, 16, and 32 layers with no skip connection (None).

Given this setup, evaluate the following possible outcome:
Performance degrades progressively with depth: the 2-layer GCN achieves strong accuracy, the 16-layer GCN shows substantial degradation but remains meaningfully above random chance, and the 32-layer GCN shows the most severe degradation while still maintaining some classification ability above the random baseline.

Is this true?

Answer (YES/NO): NO